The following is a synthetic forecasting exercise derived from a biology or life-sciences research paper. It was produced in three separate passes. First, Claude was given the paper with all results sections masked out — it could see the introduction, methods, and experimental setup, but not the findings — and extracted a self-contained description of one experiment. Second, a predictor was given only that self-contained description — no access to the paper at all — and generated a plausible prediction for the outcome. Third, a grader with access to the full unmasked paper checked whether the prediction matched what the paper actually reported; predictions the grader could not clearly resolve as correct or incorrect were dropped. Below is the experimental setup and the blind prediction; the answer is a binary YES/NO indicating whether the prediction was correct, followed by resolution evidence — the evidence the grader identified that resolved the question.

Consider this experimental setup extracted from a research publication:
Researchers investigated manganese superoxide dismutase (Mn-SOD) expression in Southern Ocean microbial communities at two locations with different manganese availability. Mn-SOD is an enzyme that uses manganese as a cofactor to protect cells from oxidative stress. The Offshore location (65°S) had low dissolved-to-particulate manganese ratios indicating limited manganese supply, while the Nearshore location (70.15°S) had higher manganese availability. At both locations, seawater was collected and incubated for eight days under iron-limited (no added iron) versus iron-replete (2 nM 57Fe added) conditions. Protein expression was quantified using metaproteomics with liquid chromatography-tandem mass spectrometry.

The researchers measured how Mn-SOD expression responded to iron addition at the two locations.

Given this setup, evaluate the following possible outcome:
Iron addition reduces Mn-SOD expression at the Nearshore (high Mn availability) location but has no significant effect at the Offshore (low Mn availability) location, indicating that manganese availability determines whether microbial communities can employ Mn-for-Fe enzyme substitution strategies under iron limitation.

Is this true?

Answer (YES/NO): YES